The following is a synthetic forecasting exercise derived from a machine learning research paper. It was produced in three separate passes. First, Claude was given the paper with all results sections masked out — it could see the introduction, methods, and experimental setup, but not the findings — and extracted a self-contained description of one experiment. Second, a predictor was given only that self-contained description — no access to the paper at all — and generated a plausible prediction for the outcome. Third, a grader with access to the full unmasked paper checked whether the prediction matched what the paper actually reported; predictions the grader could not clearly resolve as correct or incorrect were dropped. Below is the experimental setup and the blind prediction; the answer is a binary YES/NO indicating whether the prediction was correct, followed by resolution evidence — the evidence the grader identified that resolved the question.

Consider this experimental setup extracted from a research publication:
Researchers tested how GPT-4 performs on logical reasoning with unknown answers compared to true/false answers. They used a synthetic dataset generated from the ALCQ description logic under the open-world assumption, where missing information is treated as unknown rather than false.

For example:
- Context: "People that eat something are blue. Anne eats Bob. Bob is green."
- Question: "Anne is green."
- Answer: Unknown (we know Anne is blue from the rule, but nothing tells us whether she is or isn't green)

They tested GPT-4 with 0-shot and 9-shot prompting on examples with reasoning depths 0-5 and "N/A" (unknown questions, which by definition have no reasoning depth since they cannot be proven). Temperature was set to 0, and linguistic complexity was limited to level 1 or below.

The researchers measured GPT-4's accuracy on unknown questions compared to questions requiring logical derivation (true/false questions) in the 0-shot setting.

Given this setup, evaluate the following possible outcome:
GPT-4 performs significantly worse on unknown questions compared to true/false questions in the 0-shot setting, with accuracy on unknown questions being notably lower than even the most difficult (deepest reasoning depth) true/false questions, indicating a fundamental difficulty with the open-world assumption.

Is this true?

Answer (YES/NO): NO